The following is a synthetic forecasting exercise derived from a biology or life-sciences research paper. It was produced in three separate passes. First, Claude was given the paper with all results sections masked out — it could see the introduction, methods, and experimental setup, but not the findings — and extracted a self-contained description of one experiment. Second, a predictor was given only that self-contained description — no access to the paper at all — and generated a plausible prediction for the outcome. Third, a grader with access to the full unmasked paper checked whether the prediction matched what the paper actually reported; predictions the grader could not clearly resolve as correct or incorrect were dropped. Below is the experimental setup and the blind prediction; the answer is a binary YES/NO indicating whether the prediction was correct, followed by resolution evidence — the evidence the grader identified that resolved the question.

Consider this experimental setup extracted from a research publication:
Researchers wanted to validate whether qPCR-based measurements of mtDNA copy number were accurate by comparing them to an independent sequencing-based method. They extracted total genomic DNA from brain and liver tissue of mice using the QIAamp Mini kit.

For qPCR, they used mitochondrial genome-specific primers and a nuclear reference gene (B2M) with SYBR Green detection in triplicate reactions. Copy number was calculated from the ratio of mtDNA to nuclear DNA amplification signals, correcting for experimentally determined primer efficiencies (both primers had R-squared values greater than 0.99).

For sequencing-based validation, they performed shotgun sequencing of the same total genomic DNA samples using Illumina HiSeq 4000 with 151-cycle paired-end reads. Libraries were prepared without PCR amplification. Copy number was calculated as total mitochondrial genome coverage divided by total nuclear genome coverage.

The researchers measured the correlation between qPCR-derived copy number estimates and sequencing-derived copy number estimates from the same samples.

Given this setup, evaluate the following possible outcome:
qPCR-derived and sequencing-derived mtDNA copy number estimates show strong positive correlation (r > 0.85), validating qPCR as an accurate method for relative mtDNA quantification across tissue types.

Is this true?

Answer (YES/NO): YES